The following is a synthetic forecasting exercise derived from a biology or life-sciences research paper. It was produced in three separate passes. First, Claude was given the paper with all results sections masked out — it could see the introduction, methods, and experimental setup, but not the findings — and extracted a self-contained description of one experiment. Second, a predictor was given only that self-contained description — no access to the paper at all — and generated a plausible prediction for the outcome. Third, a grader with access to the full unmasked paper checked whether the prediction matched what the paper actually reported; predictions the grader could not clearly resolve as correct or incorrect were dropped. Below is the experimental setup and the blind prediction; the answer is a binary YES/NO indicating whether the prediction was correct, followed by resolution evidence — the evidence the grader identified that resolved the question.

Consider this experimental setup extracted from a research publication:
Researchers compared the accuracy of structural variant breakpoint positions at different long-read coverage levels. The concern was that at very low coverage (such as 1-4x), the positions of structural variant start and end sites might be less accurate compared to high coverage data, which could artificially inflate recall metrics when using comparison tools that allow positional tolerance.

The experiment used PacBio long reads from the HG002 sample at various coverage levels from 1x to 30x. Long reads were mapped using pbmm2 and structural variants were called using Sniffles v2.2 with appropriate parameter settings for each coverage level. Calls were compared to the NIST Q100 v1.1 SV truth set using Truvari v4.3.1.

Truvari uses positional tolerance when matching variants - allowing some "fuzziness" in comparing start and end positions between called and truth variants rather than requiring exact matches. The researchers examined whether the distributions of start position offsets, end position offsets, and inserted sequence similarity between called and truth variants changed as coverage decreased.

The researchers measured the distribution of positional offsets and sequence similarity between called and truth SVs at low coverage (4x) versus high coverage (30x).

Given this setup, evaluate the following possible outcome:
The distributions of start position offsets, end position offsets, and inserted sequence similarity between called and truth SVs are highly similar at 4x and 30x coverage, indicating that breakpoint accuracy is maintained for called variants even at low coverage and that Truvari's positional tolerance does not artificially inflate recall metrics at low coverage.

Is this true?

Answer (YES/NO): YES